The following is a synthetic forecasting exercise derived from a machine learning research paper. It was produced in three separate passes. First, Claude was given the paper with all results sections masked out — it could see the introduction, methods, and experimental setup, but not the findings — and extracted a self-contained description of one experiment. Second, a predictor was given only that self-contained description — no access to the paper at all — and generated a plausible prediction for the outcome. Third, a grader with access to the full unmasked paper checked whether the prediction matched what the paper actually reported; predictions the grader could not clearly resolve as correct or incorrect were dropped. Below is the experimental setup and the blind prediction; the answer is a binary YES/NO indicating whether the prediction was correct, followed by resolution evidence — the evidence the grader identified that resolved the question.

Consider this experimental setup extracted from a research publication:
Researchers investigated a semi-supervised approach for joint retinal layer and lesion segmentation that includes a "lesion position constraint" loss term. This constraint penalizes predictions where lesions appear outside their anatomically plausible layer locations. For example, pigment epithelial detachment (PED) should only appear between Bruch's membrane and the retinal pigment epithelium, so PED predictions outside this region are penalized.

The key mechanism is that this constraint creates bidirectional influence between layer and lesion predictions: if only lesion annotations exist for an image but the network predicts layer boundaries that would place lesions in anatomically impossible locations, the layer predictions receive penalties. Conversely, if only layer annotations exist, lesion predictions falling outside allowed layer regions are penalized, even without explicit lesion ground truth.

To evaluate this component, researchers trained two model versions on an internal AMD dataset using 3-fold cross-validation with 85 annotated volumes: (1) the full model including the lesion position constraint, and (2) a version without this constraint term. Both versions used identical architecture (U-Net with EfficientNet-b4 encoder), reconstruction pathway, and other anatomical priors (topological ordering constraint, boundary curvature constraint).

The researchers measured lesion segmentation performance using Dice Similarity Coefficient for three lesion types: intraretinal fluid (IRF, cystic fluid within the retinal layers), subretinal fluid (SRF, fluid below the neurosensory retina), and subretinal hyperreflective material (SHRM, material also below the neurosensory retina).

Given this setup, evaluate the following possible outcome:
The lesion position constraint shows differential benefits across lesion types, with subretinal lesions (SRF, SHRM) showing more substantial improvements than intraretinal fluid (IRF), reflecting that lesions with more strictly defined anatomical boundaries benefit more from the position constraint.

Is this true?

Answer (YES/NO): NO